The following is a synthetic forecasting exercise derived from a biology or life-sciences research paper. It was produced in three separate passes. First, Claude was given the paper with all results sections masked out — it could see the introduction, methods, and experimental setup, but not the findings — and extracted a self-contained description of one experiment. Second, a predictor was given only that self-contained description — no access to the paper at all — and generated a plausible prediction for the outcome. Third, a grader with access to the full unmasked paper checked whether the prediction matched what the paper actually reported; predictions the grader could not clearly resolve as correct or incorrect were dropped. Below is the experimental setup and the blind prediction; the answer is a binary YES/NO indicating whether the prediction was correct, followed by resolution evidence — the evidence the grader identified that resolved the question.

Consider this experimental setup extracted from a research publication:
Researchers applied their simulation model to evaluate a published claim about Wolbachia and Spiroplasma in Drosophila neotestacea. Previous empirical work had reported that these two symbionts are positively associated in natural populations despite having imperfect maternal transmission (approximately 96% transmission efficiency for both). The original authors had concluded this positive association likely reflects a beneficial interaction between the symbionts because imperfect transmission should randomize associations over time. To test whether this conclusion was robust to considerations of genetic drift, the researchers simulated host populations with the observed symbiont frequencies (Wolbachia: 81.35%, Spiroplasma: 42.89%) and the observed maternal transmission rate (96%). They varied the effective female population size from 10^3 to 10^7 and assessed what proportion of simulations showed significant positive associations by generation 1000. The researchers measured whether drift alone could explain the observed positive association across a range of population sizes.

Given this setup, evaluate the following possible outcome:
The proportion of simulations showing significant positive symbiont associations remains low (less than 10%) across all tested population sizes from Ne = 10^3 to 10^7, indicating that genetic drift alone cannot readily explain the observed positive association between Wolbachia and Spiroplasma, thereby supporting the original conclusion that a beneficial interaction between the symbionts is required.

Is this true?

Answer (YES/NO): NO